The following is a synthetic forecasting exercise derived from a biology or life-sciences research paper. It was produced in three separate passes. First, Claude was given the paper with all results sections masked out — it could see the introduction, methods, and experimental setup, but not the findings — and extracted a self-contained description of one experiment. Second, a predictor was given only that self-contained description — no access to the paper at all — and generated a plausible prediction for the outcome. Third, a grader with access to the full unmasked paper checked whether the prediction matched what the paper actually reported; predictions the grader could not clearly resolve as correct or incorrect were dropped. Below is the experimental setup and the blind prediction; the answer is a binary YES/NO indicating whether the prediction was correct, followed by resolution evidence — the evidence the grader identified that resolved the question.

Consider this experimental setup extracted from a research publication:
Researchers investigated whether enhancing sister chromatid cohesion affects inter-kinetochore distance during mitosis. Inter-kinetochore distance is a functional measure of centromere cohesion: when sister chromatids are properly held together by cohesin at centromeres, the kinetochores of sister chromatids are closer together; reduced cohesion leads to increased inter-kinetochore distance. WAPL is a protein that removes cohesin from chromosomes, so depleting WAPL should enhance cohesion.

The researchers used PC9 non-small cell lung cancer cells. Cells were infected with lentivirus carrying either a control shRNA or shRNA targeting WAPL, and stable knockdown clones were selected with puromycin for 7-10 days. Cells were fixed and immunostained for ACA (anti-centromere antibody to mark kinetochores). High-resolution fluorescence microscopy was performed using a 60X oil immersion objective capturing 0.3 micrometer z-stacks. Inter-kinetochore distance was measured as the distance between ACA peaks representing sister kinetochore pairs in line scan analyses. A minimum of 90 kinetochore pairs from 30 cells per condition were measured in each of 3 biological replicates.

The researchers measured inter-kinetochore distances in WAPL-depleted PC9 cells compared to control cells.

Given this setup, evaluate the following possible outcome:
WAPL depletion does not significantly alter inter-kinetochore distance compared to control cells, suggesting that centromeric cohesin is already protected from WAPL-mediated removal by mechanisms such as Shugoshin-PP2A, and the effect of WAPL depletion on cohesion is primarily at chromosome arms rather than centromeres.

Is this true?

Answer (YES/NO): NO